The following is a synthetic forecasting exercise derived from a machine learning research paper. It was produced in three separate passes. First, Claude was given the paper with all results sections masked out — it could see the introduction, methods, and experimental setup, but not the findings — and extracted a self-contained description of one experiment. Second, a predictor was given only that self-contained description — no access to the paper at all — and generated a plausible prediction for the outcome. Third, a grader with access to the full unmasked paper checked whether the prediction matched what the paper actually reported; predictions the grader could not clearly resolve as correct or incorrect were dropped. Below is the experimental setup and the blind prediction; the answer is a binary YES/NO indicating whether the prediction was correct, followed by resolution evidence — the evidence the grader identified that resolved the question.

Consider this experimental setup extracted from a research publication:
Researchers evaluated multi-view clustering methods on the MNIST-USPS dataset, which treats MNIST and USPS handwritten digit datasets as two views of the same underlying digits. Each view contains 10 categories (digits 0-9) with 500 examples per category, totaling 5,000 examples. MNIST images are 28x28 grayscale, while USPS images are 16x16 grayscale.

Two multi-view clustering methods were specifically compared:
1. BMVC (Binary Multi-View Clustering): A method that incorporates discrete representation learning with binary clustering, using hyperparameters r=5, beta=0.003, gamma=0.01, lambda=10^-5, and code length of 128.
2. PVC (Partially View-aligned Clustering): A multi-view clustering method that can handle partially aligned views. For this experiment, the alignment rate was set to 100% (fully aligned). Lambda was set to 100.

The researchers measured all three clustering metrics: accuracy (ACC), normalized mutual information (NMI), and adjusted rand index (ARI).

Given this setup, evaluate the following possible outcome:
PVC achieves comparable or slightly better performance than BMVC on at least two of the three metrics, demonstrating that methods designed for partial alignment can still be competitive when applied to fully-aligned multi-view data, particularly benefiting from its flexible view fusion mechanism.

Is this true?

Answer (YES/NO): NO